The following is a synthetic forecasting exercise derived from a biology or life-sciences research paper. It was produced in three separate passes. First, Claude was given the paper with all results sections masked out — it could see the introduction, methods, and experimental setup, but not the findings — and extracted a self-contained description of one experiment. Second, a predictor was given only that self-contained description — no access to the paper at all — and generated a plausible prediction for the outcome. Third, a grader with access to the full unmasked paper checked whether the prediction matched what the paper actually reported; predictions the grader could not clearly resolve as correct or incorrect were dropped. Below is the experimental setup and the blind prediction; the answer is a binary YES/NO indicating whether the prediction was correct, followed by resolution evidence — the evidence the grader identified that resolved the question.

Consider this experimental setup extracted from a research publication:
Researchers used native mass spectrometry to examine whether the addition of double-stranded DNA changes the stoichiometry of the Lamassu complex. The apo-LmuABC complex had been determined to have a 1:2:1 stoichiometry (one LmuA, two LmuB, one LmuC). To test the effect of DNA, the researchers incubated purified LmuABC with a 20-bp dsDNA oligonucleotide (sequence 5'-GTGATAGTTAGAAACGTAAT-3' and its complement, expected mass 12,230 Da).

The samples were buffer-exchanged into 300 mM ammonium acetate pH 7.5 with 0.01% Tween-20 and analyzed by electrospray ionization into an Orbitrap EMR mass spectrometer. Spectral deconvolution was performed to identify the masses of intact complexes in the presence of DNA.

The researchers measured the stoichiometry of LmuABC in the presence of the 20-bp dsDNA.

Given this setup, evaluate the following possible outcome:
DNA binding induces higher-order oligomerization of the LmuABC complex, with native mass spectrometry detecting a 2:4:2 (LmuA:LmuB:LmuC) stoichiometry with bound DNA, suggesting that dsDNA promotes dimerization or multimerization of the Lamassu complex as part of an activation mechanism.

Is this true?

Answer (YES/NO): NO